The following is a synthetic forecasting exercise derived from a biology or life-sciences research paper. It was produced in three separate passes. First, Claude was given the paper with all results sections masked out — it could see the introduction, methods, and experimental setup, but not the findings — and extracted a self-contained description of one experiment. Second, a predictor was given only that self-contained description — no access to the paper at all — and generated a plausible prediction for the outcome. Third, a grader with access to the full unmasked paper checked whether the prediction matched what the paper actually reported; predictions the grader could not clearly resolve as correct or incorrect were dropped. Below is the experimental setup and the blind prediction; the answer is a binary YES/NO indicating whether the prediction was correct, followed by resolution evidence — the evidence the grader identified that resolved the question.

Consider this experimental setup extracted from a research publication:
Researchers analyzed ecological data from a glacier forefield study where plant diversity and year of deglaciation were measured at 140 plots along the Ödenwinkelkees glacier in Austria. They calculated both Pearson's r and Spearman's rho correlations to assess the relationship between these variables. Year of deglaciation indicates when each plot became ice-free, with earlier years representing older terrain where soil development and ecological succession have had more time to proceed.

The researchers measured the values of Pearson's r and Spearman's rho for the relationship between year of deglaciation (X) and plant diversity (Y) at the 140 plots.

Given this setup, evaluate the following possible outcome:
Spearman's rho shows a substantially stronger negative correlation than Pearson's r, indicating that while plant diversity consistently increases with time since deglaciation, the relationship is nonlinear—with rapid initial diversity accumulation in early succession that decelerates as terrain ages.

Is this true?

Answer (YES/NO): NO